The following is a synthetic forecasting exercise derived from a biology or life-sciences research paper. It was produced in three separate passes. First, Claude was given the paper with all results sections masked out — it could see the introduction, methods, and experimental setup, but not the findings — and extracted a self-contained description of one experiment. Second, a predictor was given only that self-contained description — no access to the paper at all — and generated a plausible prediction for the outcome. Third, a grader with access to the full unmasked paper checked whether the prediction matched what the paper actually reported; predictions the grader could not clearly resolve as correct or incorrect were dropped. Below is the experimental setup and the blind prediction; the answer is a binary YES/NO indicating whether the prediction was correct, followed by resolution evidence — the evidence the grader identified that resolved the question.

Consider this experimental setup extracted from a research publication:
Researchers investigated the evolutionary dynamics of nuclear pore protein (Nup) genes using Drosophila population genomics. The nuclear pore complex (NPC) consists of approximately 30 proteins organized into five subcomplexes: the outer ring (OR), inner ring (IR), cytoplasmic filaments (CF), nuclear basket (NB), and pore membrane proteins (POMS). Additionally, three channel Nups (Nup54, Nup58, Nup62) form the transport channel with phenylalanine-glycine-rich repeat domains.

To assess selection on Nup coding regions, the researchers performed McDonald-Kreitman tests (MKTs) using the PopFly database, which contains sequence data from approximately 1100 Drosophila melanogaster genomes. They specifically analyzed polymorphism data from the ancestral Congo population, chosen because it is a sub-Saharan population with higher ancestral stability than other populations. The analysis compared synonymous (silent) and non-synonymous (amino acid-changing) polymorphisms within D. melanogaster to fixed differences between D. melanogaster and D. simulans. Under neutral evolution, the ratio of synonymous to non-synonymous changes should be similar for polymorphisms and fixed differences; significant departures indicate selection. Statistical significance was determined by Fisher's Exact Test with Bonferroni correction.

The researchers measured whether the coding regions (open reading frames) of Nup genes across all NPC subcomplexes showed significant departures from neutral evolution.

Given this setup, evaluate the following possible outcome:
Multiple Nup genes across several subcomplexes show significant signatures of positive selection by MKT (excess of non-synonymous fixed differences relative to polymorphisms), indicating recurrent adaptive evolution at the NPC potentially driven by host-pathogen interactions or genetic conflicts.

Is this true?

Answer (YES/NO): NO